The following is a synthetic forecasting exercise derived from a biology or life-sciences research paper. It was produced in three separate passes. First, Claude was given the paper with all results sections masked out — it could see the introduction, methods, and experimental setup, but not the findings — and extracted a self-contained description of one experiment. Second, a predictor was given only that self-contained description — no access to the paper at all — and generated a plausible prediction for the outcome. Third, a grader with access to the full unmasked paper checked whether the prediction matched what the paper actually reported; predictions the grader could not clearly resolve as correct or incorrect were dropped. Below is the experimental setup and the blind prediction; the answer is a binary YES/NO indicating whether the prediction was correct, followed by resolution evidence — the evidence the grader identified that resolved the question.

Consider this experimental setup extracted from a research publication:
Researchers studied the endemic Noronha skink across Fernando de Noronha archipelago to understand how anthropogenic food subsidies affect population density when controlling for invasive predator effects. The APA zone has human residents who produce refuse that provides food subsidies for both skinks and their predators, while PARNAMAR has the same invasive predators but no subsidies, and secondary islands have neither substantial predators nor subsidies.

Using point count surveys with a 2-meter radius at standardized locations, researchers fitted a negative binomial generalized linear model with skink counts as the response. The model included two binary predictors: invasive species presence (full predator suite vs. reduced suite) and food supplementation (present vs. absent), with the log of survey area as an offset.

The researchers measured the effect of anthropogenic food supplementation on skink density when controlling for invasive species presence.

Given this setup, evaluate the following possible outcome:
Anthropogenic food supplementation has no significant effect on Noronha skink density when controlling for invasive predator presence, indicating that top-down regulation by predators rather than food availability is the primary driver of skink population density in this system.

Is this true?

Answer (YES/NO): YES